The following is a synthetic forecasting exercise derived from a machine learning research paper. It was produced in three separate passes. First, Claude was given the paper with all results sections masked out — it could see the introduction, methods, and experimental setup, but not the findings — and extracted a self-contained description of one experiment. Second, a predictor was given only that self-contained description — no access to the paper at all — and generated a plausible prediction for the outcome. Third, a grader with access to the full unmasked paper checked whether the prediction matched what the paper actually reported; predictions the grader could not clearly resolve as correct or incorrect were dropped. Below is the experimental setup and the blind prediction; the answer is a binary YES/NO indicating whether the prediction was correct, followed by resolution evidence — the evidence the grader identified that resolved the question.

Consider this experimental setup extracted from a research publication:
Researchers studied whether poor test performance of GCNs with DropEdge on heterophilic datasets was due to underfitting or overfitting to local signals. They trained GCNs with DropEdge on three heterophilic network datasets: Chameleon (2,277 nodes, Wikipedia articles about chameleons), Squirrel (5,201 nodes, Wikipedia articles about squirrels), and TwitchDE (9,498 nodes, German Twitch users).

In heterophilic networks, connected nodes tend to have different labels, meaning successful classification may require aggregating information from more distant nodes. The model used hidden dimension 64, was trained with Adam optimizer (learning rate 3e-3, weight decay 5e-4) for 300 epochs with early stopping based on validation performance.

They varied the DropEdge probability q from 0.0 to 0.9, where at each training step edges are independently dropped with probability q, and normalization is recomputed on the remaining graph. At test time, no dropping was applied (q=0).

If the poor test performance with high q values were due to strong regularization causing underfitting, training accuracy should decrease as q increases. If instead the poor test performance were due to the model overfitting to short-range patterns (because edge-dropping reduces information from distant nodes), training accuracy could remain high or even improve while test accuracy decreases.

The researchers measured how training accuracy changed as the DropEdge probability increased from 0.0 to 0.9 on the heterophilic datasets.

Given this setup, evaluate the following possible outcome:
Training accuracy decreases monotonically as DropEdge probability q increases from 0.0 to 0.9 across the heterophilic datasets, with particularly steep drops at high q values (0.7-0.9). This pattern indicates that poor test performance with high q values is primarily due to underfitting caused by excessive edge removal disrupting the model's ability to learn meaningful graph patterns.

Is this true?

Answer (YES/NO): NO